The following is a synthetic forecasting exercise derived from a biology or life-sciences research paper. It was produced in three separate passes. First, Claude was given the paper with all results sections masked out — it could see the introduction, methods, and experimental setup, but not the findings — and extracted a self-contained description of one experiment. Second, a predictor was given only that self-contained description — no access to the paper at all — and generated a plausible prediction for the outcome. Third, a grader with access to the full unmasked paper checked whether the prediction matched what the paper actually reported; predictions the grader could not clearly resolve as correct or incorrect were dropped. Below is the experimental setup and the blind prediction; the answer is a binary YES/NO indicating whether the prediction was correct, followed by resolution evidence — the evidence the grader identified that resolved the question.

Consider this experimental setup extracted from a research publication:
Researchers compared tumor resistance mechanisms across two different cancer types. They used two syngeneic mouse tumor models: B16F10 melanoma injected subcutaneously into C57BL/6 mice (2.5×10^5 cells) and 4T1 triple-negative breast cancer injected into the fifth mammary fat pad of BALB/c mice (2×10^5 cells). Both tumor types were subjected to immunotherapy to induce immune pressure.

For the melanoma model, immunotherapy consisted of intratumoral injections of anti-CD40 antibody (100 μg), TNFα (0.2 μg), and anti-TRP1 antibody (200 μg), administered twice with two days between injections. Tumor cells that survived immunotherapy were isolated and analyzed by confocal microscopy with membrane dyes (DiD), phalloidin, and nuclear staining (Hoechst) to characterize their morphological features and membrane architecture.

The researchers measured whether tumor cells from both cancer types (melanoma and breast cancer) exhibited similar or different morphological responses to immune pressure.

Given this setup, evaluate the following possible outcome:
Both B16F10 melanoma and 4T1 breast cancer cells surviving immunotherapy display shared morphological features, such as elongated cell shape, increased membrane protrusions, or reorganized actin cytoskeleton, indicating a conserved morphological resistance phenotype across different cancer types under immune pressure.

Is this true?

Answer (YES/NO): NO